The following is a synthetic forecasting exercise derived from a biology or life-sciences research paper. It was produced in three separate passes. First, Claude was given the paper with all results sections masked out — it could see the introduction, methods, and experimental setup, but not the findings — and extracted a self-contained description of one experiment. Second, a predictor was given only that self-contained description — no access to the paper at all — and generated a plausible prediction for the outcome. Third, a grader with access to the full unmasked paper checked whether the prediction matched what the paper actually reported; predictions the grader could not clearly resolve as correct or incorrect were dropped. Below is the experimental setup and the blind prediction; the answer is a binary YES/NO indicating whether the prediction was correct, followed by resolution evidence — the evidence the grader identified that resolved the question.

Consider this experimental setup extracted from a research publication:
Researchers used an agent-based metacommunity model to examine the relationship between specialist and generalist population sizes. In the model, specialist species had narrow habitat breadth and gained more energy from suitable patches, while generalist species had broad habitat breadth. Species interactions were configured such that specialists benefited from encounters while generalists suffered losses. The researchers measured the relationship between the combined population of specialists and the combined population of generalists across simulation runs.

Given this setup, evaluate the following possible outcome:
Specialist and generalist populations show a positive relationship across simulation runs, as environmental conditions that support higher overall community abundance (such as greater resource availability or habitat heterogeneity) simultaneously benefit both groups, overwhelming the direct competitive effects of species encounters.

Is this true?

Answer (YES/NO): NO